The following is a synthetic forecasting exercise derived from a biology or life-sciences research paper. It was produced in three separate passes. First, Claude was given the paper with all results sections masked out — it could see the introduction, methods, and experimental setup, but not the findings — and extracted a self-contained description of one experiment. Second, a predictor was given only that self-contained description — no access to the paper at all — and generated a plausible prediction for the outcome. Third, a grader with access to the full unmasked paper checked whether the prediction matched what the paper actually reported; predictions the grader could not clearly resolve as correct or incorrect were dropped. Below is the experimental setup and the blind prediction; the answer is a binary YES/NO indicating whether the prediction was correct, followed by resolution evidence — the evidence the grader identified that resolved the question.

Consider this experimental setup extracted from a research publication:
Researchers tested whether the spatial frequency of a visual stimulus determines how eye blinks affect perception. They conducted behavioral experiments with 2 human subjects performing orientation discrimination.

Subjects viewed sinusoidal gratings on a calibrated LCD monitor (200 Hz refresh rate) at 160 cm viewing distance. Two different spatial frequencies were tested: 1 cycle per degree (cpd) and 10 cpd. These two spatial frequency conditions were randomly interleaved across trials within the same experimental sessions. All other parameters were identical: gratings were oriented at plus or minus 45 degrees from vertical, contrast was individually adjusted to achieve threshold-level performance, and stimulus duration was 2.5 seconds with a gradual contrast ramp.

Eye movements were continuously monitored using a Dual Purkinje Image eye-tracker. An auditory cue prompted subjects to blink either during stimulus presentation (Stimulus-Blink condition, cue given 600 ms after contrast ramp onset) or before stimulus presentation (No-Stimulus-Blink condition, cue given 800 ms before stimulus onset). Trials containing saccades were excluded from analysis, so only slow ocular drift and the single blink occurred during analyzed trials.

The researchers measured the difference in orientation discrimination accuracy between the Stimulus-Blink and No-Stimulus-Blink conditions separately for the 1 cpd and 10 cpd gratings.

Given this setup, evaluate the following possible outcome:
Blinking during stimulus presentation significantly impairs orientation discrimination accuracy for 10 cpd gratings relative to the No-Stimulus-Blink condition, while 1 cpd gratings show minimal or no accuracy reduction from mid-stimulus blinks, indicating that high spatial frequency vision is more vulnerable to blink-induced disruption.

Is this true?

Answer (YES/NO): NO